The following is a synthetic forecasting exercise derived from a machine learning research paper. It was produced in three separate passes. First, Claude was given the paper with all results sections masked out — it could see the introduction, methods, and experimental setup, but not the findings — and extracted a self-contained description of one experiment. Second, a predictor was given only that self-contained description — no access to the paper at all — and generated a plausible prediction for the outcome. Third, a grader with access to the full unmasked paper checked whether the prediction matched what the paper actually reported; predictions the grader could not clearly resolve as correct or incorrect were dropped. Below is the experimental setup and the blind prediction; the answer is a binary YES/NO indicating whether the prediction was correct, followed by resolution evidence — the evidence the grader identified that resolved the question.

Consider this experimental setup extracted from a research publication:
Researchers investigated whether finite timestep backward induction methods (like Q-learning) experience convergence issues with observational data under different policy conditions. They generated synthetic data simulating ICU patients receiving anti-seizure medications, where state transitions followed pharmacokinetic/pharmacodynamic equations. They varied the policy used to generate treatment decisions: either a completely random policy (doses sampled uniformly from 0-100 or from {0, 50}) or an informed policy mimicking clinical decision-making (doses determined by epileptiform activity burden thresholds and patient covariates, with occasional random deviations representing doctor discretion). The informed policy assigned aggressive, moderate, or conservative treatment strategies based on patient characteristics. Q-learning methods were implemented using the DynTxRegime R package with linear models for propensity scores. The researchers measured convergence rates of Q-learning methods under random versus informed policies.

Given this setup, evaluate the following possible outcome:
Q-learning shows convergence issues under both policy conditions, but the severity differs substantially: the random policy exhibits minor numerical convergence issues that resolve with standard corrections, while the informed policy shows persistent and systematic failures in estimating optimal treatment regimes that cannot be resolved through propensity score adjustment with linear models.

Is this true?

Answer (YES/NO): NO